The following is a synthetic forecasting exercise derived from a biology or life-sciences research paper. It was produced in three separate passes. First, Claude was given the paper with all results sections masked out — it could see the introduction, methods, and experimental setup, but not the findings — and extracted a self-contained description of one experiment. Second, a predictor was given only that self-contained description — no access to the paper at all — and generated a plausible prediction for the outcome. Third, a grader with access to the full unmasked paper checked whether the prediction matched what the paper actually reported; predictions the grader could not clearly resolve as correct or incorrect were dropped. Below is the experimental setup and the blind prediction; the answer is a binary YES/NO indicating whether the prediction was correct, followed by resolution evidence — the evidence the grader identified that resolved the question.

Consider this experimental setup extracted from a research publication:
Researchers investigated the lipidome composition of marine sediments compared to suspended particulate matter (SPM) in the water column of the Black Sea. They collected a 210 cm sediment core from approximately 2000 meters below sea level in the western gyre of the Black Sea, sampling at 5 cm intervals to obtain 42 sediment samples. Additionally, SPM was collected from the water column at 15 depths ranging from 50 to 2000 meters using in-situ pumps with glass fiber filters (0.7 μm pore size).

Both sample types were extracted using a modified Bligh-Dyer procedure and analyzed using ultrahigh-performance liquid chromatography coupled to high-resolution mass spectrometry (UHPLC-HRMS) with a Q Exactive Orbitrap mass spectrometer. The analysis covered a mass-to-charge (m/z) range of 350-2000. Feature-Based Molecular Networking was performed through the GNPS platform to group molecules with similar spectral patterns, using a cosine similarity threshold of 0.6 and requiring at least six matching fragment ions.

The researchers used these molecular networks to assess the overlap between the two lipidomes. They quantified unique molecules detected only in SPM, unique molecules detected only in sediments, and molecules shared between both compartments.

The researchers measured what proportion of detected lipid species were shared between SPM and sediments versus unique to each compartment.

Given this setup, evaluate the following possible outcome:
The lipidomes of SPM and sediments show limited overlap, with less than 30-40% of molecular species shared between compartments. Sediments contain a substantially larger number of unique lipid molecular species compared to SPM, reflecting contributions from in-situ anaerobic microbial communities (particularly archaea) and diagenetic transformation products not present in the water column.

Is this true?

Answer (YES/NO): NO